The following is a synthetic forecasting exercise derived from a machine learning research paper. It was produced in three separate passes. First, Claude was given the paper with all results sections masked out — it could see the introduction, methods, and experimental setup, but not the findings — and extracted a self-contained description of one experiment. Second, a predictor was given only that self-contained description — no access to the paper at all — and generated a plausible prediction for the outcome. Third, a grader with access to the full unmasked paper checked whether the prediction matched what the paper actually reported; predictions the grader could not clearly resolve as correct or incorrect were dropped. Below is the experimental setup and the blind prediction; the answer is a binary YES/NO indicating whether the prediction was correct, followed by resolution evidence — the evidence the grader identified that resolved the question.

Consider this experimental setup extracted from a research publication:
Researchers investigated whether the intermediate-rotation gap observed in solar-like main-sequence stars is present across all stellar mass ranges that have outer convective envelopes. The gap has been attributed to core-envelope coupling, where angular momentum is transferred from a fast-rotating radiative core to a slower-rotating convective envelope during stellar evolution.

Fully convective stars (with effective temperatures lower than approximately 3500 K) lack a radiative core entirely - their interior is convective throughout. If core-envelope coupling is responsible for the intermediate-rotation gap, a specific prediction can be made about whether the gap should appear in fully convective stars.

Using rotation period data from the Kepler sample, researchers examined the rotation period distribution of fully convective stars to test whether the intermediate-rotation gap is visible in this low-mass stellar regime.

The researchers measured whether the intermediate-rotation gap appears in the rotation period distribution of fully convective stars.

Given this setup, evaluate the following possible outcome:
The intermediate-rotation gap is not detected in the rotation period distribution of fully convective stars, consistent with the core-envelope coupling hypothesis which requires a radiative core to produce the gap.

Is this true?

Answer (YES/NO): YES